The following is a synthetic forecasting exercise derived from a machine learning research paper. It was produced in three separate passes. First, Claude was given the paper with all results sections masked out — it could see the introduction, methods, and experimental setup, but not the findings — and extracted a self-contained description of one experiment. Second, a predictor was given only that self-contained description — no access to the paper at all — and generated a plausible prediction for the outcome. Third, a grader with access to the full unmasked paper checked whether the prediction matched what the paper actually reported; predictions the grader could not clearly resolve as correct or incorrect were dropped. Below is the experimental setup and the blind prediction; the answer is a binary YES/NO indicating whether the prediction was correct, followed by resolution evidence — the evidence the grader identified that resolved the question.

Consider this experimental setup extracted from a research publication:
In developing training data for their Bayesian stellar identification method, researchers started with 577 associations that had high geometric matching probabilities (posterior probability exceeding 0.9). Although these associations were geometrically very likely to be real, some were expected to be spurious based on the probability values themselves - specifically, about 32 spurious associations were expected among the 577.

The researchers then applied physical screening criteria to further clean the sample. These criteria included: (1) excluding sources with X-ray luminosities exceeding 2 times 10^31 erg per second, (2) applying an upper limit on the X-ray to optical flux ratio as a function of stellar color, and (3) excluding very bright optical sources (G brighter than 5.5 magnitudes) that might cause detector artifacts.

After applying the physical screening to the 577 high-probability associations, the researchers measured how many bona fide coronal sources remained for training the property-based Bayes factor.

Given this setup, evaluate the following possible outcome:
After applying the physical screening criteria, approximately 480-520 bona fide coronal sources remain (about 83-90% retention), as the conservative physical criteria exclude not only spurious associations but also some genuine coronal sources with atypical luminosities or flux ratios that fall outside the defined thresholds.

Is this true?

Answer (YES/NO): YES